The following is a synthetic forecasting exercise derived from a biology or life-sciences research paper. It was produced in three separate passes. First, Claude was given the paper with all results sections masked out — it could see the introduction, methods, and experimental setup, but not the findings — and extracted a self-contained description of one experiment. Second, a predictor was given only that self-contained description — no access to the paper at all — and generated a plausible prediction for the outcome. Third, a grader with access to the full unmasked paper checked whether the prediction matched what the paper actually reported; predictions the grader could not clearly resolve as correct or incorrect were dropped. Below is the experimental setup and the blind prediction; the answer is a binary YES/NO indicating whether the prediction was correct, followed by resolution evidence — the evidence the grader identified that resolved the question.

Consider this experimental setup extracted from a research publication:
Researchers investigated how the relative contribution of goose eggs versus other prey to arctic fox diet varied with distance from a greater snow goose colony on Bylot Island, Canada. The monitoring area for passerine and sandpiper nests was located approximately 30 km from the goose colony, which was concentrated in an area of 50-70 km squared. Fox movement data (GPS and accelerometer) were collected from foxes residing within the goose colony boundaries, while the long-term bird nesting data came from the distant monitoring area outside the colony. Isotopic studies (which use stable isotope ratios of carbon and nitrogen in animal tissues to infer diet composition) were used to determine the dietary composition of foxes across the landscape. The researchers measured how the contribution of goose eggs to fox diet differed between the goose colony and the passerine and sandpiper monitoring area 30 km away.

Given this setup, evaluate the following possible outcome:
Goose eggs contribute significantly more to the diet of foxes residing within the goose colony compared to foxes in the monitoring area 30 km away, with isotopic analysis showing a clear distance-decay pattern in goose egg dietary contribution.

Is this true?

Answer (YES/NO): NO